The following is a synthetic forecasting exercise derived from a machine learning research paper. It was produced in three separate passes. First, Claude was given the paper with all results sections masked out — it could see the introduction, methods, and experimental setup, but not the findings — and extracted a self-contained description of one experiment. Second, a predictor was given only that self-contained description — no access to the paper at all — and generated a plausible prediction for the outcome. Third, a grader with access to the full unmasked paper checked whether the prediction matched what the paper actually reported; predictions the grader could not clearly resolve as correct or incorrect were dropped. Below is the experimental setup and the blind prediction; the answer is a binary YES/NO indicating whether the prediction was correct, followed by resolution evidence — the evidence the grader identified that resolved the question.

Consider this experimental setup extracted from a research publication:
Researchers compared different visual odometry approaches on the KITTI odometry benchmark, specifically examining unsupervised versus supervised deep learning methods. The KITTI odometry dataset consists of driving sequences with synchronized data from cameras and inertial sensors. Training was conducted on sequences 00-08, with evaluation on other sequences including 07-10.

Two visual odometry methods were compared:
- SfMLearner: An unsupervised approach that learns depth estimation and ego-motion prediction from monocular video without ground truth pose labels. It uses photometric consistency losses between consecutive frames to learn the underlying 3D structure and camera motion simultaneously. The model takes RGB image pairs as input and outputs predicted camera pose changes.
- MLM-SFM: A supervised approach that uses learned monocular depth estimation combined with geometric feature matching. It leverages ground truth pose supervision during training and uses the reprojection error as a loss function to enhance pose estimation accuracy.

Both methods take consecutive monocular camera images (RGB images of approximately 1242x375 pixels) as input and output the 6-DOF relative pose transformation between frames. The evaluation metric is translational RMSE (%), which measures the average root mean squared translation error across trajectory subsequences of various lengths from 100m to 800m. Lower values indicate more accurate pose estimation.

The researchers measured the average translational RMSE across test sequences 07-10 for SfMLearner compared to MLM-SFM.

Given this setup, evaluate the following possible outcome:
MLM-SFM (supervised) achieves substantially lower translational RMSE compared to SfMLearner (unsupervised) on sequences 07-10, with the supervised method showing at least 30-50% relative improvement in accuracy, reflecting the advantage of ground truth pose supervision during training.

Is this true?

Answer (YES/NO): YES